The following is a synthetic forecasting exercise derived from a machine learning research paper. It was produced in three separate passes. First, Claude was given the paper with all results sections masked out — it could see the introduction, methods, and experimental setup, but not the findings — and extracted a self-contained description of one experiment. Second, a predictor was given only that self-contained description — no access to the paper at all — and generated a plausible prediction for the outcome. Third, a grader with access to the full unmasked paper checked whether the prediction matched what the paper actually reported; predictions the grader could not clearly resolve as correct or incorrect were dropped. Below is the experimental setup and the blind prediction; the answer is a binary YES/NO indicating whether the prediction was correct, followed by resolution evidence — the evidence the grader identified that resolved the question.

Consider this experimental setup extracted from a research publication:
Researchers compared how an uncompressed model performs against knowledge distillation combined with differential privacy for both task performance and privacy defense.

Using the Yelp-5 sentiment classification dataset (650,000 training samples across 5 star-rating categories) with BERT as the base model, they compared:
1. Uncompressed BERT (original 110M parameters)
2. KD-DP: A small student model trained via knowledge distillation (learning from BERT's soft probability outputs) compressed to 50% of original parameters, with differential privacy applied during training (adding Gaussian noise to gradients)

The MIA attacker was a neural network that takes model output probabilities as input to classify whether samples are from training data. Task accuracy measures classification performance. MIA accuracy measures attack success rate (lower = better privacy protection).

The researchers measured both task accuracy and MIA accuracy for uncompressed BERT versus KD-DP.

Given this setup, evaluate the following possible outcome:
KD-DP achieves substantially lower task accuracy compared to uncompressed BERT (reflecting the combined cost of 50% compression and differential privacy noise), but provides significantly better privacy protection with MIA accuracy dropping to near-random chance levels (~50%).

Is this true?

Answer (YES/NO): NO